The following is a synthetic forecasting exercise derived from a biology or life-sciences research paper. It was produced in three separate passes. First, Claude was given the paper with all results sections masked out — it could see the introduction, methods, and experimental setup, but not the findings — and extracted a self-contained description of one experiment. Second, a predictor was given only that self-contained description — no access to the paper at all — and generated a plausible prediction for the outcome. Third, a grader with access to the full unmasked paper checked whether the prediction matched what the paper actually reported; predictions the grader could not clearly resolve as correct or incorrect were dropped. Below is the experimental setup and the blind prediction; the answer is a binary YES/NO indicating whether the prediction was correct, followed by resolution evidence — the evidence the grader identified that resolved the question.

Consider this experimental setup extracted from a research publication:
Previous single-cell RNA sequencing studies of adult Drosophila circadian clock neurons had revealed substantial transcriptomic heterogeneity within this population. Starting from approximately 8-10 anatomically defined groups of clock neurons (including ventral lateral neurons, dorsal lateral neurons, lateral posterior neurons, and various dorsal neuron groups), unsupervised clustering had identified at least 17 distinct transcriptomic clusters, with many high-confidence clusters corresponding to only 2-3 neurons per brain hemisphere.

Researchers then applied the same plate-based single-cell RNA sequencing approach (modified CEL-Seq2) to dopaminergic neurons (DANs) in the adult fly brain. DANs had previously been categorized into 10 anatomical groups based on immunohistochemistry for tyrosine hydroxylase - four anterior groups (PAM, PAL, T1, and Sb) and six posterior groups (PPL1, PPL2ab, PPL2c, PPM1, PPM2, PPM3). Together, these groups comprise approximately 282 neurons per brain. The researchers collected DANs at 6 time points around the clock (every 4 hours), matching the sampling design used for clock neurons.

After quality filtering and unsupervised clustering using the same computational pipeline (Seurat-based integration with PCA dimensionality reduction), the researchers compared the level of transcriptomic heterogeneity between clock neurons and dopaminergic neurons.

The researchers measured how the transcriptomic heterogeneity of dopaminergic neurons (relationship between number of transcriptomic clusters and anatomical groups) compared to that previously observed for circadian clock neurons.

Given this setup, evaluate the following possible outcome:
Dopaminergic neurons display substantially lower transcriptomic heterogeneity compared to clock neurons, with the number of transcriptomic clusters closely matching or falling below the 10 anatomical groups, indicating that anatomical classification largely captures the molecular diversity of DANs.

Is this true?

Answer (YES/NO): NO